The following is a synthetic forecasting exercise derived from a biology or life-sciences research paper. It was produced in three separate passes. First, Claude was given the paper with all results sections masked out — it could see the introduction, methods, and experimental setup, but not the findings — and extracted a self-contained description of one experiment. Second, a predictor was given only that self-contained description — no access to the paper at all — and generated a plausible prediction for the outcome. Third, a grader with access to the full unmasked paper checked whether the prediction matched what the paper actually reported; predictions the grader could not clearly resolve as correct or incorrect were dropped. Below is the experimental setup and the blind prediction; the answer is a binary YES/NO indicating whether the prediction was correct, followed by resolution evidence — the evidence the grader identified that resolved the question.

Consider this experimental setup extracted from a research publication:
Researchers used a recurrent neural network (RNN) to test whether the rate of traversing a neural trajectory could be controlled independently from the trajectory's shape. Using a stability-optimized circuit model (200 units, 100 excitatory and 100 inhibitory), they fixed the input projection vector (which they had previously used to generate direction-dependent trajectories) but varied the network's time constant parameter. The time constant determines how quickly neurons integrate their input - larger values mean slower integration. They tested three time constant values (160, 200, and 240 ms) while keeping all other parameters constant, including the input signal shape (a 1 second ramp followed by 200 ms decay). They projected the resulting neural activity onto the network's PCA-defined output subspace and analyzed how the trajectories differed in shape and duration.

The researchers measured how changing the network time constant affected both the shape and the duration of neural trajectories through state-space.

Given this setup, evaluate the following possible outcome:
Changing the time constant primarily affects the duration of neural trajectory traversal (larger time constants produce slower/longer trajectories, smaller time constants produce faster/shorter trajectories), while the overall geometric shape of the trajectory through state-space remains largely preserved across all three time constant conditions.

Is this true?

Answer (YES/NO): YES